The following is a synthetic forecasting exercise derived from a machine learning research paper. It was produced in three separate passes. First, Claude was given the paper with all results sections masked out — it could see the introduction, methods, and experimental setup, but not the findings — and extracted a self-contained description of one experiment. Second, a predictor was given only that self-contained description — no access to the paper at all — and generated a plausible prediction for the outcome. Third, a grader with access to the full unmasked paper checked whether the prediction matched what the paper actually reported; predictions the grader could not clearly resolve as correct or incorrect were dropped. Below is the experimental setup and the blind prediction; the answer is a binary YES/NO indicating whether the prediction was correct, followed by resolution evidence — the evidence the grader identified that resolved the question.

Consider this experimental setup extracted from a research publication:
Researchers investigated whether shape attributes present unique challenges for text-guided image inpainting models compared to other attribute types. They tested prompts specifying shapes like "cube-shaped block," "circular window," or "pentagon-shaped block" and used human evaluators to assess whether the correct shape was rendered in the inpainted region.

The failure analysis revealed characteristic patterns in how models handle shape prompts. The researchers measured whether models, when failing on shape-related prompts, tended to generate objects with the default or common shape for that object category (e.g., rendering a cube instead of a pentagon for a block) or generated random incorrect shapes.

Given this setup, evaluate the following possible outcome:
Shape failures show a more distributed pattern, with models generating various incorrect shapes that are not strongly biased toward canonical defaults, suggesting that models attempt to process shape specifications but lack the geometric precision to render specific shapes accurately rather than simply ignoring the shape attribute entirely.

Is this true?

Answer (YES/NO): NO